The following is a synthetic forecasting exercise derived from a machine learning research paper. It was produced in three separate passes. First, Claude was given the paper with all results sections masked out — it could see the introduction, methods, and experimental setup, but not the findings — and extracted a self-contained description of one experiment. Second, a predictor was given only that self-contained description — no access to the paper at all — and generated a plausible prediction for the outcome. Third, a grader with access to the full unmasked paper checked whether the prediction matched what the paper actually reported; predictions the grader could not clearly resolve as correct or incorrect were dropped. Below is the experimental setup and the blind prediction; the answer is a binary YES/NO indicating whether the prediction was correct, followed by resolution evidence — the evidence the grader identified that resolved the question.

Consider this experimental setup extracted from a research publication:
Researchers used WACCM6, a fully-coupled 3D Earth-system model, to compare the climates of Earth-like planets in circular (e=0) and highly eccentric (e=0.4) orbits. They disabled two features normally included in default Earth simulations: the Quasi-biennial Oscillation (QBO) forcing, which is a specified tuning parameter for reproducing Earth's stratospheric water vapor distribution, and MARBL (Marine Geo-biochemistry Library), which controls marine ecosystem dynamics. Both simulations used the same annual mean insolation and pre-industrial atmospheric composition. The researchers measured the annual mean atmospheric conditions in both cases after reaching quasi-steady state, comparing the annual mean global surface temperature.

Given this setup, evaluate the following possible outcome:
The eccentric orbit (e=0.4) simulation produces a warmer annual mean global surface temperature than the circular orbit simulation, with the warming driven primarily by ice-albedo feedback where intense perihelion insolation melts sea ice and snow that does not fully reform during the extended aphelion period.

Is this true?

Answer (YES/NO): NO